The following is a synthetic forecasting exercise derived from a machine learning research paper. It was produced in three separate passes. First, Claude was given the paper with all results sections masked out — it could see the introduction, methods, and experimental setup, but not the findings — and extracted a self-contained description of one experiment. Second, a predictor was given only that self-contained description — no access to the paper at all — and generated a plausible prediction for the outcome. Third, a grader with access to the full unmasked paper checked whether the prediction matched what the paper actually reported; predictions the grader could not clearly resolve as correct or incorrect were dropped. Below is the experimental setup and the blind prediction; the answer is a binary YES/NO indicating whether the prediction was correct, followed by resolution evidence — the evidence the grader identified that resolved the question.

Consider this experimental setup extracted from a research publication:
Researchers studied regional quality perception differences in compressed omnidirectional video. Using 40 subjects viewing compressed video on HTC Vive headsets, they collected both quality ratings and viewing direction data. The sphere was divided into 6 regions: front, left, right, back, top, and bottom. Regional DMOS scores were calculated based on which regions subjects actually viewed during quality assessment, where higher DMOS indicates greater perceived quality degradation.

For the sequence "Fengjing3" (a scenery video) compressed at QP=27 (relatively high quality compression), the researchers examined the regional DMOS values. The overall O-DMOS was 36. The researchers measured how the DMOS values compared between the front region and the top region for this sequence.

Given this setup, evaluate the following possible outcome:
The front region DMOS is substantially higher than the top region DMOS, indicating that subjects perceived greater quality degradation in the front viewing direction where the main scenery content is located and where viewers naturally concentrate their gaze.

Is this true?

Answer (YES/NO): NO